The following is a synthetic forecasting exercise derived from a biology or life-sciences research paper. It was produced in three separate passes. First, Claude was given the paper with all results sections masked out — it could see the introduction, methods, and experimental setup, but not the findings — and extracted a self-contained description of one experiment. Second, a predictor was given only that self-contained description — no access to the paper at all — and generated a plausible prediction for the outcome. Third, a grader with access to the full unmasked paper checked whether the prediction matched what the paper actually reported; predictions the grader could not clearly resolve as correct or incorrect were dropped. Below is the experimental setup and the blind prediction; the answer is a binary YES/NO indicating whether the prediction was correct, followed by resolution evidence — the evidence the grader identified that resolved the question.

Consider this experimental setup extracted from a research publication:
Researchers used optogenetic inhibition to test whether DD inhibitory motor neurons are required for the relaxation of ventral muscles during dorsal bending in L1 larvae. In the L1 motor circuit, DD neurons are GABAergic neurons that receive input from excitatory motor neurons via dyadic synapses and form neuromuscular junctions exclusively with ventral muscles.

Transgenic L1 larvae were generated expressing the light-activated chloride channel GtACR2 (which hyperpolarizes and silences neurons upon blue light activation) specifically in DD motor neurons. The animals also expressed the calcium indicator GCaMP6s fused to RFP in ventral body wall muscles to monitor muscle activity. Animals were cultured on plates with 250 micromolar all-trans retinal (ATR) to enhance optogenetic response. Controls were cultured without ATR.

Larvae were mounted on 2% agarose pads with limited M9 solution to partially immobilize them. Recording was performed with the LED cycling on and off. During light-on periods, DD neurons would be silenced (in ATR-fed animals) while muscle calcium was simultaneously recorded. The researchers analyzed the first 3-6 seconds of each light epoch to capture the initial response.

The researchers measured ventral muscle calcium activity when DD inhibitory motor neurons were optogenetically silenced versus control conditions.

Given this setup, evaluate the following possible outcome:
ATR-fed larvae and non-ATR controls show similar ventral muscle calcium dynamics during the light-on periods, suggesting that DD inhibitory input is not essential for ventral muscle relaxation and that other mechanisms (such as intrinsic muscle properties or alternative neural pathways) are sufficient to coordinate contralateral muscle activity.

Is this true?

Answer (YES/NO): NO